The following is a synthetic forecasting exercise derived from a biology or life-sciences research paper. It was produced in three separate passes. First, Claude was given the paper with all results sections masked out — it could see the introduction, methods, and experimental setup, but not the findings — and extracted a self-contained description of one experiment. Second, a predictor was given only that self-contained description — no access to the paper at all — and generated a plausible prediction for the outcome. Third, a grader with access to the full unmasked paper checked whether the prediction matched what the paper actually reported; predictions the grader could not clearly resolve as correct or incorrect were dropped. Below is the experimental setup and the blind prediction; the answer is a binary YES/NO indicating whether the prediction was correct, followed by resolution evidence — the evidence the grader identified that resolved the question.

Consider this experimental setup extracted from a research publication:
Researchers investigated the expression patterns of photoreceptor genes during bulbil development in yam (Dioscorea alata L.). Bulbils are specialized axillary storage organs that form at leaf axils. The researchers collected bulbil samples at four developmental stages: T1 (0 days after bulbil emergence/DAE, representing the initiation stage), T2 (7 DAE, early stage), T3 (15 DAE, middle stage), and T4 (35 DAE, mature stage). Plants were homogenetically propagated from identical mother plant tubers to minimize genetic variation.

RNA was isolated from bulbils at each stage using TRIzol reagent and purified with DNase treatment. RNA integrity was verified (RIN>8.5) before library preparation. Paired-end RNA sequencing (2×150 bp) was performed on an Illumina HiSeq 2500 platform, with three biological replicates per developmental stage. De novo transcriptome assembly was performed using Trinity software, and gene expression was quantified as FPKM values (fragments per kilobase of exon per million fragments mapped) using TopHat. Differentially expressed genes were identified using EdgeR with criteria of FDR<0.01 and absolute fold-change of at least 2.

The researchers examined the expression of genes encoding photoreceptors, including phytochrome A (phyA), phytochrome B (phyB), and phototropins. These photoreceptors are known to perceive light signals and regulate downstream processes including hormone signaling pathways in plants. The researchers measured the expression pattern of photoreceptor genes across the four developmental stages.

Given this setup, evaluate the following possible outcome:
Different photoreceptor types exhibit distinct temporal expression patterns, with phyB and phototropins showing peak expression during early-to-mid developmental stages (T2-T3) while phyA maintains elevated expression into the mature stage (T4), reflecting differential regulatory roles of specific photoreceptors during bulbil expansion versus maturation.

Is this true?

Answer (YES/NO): NO